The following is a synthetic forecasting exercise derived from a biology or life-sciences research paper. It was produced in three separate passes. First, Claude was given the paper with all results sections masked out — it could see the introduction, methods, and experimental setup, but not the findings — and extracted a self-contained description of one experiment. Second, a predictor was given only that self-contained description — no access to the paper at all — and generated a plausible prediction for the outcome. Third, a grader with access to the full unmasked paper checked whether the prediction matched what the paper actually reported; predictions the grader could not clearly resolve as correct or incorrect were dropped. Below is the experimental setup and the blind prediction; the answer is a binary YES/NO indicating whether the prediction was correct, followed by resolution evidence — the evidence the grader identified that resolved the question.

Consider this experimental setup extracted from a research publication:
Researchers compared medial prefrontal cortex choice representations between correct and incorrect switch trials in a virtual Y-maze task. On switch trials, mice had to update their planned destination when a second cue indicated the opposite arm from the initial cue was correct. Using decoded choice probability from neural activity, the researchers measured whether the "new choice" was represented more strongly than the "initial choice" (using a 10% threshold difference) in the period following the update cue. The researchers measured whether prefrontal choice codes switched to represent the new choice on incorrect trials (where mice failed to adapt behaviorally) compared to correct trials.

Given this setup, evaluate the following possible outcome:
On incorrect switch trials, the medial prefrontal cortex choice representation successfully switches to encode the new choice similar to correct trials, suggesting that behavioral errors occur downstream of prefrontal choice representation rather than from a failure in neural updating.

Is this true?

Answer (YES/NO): NO